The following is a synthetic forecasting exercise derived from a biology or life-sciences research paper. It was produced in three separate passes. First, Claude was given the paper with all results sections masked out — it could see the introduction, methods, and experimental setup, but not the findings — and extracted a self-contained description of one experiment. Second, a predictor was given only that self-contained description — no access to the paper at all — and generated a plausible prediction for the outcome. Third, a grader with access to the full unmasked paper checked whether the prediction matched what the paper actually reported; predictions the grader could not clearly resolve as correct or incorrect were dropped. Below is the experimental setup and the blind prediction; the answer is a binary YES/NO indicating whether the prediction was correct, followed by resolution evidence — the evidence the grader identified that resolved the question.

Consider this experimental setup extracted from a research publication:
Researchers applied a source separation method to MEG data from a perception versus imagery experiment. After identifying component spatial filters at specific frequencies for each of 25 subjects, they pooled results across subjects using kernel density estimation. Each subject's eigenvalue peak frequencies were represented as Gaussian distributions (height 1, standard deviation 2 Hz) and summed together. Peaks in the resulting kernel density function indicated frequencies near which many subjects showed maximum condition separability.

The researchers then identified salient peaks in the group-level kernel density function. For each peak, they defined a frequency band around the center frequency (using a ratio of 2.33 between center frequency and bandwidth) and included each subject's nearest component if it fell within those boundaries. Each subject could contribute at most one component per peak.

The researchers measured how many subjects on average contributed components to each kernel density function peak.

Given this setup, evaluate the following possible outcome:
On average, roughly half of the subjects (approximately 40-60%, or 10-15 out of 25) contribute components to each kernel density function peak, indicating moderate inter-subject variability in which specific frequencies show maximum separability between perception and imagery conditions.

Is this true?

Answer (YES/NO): NO